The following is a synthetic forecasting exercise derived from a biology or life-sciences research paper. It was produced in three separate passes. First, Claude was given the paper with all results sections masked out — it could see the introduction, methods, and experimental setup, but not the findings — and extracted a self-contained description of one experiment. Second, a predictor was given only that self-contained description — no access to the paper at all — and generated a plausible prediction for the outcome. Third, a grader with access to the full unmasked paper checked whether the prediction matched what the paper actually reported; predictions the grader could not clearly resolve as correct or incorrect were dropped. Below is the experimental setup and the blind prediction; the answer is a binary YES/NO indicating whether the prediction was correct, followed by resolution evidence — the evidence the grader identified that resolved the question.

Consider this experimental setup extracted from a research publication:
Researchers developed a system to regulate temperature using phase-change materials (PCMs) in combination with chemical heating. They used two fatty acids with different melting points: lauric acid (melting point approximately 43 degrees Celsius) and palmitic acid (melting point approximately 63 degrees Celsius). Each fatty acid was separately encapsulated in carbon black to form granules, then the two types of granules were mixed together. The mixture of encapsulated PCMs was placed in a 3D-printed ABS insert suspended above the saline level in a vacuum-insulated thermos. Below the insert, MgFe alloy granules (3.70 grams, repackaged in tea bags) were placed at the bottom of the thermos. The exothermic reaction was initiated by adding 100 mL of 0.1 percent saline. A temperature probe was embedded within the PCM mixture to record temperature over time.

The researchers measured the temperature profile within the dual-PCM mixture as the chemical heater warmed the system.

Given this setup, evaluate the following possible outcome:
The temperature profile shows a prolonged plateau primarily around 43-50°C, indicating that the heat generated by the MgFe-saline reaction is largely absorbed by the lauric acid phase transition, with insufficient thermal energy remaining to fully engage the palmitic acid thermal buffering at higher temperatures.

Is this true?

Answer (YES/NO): NO